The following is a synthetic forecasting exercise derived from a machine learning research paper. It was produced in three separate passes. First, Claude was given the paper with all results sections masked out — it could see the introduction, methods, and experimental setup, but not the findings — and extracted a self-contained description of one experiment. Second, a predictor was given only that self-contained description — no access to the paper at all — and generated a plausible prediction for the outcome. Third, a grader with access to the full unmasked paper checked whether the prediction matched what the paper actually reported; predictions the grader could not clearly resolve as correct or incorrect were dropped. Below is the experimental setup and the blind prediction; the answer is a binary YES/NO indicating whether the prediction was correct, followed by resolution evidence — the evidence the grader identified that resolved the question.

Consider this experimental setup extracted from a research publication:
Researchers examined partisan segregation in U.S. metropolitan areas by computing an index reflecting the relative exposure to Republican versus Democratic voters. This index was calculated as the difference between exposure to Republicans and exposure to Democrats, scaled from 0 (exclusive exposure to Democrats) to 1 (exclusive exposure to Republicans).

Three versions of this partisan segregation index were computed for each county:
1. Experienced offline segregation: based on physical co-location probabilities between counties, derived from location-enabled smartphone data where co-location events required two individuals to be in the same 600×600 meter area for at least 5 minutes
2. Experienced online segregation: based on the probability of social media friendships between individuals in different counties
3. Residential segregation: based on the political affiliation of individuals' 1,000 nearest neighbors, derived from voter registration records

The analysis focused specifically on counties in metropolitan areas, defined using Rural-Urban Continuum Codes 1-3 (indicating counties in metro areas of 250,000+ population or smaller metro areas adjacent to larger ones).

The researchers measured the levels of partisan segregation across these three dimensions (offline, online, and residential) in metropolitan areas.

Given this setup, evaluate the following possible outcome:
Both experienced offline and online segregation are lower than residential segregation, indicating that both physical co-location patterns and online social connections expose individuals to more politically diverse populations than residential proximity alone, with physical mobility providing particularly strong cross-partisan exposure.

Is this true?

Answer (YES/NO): NO